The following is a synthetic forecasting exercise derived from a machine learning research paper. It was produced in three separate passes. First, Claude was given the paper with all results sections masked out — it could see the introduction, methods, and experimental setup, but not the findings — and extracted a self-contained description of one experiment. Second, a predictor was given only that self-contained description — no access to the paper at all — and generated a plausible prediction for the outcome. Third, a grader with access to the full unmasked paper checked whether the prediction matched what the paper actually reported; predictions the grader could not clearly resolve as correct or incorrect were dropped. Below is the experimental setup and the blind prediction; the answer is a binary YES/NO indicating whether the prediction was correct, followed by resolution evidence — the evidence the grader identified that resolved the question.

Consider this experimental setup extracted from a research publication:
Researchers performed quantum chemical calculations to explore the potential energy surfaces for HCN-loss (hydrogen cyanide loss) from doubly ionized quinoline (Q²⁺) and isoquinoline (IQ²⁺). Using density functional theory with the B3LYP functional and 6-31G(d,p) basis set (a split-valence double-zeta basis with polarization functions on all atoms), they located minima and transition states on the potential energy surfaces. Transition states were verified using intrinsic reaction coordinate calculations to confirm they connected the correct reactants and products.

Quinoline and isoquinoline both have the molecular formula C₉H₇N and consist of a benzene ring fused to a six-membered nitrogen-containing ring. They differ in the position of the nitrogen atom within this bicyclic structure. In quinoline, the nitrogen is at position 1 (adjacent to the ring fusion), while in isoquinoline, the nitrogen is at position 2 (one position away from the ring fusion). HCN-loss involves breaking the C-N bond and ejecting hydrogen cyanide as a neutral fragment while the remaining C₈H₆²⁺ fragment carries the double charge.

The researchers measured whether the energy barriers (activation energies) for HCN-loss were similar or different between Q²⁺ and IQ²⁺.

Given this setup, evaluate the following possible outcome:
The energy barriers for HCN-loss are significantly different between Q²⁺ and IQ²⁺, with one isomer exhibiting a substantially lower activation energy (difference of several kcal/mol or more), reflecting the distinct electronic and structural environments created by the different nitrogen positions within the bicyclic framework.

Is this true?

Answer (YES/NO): NO